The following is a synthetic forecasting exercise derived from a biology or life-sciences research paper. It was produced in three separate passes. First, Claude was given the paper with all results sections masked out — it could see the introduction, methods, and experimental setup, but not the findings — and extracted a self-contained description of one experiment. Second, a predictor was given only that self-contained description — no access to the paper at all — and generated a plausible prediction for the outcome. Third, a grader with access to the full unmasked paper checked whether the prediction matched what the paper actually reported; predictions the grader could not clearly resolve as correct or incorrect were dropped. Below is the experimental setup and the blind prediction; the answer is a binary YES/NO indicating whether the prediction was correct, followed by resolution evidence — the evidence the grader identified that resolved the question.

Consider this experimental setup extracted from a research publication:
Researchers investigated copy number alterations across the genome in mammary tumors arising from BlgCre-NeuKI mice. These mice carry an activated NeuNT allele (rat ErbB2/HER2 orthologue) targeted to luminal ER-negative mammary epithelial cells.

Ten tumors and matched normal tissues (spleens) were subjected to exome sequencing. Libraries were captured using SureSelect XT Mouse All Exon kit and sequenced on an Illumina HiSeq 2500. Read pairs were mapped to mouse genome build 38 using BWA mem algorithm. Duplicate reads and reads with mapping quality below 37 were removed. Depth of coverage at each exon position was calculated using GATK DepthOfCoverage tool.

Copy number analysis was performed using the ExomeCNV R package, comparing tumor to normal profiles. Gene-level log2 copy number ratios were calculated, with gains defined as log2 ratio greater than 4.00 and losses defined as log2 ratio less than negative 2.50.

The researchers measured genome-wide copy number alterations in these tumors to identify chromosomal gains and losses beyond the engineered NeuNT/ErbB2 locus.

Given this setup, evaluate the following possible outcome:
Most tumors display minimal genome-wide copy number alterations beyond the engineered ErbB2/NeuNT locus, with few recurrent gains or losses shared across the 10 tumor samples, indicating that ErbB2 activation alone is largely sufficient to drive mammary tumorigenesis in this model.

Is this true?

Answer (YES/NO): NO